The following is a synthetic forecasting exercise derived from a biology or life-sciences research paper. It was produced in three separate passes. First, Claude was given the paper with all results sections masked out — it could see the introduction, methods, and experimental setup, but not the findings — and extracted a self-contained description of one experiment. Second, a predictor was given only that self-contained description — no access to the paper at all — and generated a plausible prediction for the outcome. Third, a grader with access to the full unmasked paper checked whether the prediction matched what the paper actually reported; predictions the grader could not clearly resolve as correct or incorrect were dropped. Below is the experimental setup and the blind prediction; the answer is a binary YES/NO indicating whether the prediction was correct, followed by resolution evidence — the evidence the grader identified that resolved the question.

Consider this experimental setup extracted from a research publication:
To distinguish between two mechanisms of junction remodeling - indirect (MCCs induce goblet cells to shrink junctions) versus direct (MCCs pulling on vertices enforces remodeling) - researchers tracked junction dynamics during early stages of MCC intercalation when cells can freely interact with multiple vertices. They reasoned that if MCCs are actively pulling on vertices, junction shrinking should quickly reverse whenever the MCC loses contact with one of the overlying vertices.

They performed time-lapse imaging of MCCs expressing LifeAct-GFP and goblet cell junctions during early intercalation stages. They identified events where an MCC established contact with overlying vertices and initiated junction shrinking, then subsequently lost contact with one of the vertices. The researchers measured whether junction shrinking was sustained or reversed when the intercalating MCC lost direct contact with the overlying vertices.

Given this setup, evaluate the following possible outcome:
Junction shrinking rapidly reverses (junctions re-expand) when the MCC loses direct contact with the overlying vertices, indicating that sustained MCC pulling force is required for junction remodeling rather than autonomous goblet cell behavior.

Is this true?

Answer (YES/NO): YES